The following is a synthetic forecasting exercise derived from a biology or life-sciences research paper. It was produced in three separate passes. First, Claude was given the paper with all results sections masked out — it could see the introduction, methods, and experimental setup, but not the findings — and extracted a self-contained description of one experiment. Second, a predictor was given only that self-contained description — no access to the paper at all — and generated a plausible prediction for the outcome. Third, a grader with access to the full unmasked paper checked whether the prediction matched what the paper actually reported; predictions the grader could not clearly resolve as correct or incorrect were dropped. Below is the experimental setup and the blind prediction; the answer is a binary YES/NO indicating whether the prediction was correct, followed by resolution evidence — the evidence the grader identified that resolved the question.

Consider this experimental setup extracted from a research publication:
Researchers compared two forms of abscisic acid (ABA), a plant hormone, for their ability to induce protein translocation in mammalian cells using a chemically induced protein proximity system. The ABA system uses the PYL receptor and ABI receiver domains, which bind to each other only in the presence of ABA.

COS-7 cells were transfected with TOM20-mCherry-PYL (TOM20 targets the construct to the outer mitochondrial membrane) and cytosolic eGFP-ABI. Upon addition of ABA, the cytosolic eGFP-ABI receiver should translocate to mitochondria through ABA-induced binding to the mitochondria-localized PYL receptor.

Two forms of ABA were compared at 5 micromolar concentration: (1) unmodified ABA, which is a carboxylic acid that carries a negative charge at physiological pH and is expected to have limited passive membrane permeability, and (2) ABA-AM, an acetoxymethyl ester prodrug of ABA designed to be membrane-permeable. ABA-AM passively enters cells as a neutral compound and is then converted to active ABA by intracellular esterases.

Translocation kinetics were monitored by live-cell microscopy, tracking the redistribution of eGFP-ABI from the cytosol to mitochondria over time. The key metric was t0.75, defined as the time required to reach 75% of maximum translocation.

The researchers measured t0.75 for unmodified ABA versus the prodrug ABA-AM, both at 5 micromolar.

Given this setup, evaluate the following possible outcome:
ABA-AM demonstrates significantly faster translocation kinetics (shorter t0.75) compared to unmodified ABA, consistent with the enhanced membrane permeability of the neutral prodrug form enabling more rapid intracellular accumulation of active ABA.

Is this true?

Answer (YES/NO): YES